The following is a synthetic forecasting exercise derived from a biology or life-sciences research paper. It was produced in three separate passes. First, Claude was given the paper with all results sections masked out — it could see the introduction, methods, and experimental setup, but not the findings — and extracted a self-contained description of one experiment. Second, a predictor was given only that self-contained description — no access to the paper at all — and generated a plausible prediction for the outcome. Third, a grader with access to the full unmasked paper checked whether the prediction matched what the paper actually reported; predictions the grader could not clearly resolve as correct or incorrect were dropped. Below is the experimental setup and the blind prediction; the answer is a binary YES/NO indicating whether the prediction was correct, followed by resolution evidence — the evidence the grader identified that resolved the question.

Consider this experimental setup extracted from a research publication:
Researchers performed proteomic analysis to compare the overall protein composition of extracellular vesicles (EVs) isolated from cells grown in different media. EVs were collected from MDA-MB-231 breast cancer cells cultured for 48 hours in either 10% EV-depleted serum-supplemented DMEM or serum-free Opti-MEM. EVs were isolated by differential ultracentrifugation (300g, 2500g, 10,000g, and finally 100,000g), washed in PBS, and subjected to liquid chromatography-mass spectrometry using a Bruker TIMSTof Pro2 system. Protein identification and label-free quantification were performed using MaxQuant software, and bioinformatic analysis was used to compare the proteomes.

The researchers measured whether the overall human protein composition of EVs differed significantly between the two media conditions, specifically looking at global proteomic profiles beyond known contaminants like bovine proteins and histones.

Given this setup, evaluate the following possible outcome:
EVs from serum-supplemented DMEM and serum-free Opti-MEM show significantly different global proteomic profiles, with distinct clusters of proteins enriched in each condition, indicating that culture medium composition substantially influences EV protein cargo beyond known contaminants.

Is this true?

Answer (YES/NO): NO